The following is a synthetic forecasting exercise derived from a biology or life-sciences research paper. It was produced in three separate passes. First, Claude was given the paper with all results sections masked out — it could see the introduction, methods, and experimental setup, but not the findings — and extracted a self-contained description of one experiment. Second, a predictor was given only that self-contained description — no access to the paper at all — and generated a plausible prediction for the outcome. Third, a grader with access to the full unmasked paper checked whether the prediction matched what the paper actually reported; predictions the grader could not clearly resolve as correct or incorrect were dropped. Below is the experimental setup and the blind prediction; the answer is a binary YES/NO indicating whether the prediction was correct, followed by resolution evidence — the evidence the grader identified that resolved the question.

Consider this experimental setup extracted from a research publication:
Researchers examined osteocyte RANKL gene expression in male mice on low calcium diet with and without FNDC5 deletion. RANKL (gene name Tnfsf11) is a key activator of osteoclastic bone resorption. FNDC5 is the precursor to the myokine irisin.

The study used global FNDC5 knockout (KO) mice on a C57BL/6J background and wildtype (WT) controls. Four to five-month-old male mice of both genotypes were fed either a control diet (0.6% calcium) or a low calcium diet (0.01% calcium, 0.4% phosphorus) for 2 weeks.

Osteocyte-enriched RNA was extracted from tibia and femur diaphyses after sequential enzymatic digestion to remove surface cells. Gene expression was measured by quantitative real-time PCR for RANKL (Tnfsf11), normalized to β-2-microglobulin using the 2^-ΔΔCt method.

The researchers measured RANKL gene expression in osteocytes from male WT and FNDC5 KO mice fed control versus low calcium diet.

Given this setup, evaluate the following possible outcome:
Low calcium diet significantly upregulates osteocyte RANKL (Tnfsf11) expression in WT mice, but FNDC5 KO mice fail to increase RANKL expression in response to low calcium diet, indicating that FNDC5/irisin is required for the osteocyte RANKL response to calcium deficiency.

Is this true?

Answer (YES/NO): NO